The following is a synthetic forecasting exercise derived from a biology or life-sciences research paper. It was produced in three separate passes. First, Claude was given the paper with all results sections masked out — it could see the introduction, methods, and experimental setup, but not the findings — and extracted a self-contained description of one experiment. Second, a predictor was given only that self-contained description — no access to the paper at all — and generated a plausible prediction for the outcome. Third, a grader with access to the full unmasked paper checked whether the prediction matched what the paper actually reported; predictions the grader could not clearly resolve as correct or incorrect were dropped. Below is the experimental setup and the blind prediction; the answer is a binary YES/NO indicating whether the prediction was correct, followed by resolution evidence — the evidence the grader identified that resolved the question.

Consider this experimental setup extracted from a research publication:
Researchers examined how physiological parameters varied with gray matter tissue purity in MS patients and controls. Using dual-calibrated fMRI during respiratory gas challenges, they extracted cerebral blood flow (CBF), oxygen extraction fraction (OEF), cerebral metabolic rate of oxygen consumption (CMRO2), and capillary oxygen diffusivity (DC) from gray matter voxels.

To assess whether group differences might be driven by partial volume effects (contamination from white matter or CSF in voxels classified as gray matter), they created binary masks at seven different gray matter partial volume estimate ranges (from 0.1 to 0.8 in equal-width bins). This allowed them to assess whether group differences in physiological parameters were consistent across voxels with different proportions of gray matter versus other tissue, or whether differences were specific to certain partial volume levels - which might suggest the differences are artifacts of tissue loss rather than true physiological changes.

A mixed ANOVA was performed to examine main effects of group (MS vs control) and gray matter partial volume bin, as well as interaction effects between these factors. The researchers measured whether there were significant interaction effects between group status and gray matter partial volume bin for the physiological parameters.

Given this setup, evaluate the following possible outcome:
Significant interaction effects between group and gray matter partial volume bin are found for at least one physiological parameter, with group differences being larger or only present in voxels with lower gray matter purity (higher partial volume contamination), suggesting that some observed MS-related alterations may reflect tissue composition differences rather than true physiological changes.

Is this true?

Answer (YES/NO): NO